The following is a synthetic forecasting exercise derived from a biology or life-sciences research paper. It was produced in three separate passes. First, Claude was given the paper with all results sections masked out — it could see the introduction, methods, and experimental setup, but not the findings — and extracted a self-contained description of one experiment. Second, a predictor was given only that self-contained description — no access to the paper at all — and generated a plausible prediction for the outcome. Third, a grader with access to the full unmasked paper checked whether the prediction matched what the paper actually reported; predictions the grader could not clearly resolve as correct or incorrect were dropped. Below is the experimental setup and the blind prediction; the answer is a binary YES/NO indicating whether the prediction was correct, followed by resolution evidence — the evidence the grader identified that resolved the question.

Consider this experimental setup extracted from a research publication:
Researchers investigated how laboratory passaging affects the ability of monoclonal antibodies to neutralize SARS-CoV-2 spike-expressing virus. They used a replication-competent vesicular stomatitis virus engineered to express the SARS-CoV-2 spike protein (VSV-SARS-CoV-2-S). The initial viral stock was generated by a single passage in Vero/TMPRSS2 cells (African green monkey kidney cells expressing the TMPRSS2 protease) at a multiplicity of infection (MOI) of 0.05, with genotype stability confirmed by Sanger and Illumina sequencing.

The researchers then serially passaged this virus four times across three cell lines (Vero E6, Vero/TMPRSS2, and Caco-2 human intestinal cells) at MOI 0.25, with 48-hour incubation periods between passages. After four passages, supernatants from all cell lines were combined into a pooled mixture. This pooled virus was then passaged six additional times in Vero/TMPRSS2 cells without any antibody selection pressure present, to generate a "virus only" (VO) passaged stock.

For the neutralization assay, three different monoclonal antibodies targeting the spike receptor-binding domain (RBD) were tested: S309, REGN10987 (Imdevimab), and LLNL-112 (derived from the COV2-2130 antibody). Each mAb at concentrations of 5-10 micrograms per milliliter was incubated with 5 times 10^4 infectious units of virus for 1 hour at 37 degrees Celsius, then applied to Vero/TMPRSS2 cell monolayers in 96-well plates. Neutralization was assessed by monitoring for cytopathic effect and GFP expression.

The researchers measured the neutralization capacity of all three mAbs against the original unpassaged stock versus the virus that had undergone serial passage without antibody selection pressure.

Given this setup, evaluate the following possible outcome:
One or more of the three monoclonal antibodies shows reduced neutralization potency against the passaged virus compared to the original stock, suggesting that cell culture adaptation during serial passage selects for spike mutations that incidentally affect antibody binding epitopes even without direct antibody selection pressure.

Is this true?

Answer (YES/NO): NO